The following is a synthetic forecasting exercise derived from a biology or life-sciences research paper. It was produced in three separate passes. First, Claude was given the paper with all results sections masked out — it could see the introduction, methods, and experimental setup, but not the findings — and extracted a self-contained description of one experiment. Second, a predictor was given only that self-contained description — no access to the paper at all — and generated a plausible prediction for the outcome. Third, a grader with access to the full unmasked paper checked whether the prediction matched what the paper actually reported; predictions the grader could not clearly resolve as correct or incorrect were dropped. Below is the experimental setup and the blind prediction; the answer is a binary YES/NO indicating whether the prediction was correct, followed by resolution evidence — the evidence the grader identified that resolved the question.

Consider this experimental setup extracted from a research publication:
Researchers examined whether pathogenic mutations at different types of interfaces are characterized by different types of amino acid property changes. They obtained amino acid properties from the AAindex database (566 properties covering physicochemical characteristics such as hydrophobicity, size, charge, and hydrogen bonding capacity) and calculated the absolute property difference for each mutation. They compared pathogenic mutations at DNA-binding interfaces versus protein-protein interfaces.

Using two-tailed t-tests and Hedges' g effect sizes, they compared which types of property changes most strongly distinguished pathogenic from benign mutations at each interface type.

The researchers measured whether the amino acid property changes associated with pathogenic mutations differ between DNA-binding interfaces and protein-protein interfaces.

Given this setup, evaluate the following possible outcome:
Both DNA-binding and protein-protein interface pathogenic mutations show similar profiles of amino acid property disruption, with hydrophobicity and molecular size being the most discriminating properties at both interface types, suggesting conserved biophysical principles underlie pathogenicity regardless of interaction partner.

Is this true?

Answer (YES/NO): NO